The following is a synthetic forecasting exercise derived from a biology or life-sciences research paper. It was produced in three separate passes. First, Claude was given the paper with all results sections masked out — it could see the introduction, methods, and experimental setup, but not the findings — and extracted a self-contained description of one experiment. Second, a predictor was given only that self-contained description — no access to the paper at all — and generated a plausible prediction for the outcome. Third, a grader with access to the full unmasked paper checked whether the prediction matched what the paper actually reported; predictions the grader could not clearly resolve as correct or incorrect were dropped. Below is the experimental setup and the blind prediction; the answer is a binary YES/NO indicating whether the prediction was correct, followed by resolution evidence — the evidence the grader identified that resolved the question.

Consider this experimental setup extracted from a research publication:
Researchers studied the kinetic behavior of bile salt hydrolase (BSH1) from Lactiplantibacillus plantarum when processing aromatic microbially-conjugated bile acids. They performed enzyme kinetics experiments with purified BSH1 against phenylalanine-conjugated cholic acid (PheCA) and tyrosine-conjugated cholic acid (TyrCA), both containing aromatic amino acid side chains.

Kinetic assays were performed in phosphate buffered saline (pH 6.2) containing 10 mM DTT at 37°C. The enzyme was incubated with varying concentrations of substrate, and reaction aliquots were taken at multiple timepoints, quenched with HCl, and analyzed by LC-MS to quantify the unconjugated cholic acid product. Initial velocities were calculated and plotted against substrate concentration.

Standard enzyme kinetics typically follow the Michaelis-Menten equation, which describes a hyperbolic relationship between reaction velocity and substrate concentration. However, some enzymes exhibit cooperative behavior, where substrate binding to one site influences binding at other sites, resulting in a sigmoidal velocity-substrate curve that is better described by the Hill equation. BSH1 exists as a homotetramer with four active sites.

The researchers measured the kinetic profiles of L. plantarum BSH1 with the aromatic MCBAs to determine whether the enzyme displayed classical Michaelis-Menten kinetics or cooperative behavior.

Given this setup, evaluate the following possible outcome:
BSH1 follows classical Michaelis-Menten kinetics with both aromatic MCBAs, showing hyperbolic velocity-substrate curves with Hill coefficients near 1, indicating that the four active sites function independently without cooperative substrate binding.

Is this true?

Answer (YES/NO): NO